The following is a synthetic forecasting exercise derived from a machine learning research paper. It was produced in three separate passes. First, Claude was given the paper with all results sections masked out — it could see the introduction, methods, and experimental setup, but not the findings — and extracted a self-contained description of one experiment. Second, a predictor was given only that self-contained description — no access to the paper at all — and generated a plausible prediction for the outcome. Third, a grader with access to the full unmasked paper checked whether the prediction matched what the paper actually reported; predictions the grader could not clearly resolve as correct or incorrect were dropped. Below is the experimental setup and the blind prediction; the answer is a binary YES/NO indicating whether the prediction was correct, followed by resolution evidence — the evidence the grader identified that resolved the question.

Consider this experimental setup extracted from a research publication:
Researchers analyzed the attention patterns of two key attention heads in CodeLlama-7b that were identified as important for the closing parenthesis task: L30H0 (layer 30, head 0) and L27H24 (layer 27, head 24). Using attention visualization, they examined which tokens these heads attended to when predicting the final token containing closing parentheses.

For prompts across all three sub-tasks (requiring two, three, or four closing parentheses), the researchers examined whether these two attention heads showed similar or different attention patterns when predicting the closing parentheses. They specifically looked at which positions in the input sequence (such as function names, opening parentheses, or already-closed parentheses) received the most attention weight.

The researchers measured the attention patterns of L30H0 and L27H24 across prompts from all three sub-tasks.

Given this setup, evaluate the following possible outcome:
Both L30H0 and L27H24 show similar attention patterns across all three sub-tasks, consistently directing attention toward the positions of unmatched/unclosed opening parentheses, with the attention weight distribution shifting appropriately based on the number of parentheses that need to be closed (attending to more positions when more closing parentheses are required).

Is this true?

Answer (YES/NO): NO